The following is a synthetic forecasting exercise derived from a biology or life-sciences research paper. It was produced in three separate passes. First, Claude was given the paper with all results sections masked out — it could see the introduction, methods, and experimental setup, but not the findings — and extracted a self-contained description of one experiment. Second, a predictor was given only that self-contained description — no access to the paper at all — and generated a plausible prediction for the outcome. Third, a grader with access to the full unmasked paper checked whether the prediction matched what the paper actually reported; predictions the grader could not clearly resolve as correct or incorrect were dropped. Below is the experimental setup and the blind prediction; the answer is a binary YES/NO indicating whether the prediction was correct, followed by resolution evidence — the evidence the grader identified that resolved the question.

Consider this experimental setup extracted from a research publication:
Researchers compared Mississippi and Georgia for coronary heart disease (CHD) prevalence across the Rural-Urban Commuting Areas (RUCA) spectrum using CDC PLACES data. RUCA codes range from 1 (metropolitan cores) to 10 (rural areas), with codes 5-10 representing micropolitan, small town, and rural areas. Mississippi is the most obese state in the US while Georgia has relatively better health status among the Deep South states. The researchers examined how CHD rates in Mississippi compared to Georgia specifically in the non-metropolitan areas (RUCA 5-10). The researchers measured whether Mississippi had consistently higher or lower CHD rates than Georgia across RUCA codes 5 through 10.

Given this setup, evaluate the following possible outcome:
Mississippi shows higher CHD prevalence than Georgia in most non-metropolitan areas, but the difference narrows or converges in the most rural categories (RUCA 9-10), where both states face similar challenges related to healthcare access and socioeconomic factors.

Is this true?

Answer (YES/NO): NO